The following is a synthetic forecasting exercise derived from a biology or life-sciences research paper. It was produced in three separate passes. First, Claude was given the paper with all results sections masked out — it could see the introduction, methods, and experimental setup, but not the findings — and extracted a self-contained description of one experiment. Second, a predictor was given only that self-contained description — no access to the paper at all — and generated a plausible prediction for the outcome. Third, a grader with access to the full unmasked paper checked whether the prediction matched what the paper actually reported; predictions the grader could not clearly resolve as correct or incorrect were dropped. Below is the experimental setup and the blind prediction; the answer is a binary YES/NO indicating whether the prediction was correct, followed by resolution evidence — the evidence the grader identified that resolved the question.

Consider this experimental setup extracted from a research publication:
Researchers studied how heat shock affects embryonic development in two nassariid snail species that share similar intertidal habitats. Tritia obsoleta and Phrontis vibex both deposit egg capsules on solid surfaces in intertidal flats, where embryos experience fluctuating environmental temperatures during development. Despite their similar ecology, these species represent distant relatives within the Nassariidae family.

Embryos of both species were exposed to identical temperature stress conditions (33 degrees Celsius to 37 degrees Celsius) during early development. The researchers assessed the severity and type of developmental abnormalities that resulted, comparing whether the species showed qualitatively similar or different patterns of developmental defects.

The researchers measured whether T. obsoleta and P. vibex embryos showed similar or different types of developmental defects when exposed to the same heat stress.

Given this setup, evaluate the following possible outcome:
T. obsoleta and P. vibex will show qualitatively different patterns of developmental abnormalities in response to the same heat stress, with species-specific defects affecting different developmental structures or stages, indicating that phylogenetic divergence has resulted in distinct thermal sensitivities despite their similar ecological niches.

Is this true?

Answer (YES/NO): NO